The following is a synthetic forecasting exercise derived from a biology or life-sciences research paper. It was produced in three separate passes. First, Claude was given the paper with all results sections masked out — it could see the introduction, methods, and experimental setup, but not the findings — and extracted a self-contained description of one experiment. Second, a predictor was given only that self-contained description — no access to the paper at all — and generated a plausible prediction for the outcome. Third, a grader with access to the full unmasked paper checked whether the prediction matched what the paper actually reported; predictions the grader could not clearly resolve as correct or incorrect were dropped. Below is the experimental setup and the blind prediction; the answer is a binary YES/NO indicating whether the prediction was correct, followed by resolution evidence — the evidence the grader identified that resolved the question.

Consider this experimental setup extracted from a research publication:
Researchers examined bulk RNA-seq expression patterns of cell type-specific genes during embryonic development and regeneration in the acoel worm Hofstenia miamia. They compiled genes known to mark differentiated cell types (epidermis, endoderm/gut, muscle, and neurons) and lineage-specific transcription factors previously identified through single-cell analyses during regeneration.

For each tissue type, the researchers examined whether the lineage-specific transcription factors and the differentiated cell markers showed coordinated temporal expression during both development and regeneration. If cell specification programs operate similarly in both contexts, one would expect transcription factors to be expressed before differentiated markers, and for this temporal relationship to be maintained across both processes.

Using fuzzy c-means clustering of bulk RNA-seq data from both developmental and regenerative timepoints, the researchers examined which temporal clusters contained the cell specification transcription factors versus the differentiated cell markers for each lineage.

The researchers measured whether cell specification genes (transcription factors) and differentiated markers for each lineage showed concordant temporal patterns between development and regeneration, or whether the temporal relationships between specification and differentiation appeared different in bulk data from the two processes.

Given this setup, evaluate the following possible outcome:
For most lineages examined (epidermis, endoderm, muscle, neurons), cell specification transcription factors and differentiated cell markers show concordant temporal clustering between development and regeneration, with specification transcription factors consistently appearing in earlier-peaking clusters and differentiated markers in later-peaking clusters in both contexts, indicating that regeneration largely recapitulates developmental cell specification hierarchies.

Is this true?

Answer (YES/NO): NO